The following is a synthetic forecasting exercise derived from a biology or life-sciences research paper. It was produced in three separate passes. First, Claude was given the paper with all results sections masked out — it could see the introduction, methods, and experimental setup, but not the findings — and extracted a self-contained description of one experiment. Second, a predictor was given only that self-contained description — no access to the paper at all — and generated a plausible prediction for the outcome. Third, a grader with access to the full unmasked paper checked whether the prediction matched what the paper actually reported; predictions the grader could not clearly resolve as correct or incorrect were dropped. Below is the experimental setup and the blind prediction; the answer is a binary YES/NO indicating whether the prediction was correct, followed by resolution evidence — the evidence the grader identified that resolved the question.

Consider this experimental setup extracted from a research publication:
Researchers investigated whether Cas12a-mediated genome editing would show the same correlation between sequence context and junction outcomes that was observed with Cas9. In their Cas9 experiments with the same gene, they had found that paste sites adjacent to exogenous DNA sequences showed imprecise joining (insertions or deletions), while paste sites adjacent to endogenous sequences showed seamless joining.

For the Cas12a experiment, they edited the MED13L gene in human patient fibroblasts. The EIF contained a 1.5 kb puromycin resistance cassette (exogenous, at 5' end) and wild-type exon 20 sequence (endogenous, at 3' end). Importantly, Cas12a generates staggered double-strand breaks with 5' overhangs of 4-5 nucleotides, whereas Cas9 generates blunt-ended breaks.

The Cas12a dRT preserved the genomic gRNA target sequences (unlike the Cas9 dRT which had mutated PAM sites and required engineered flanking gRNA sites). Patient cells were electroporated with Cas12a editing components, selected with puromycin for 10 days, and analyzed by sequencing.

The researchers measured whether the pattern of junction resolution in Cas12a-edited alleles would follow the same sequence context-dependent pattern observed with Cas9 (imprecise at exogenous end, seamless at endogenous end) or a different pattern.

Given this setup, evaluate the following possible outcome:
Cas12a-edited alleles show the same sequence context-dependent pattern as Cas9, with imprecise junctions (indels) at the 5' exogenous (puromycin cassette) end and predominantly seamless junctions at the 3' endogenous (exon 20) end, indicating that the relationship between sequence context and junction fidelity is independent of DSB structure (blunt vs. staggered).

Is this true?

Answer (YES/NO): NO